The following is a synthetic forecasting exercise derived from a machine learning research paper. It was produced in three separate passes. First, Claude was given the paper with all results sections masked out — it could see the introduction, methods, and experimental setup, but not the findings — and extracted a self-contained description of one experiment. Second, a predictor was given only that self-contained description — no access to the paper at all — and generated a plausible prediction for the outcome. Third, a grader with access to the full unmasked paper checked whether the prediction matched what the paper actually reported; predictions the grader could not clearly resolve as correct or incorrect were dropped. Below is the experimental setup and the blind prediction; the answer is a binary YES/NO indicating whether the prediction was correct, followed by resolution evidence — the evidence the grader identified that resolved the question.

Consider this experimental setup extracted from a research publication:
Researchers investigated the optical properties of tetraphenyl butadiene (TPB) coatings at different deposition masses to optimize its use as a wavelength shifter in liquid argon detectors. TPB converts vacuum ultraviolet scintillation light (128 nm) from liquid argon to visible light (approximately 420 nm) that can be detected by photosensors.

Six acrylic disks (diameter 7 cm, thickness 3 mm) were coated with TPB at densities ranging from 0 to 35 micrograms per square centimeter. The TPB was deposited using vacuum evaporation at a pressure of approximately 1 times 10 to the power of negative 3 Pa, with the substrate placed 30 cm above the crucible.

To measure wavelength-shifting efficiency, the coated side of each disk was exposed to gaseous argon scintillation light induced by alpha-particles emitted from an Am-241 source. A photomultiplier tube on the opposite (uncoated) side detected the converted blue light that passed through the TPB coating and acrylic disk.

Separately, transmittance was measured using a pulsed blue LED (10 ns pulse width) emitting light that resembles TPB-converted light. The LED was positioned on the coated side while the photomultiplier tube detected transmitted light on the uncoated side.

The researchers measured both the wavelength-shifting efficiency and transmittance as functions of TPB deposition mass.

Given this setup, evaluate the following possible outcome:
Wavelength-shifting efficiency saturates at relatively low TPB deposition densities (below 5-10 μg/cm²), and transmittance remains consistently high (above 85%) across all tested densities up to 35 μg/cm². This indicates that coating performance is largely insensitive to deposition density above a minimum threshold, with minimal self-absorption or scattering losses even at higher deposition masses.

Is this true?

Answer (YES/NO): NO